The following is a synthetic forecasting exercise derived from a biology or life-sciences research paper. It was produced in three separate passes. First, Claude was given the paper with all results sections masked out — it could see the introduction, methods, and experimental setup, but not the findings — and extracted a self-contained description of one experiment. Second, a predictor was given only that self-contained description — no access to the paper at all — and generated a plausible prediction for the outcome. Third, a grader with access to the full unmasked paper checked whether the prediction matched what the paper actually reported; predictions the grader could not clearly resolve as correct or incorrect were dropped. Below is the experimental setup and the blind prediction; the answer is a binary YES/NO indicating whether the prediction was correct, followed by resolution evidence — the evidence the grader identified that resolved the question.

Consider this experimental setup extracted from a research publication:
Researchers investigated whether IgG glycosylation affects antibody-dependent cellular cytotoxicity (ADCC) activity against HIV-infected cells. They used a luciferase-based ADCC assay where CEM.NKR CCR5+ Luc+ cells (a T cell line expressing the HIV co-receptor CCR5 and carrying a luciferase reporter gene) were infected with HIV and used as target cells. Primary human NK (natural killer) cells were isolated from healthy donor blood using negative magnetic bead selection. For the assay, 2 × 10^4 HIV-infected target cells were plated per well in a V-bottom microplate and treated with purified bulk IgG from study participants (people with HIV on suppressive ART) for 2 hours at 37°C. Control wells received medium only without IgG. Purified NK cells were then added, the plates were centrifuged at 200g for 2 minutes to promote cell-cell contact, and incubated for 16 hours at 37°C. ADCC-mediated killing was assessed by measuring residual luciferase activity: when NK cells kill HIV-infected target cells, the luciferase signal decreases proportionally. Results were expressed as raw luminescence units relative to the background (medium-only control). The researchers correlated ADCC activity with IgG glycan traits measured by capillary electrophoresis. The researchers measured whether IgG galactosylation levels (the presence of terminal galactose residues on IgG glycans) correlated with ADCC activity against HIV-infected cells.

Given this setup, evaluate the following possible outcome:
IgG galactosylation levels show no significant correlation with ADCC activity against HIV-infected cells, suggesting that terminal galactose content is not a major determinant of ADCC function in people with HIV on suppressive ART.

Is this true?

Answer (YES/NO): NO